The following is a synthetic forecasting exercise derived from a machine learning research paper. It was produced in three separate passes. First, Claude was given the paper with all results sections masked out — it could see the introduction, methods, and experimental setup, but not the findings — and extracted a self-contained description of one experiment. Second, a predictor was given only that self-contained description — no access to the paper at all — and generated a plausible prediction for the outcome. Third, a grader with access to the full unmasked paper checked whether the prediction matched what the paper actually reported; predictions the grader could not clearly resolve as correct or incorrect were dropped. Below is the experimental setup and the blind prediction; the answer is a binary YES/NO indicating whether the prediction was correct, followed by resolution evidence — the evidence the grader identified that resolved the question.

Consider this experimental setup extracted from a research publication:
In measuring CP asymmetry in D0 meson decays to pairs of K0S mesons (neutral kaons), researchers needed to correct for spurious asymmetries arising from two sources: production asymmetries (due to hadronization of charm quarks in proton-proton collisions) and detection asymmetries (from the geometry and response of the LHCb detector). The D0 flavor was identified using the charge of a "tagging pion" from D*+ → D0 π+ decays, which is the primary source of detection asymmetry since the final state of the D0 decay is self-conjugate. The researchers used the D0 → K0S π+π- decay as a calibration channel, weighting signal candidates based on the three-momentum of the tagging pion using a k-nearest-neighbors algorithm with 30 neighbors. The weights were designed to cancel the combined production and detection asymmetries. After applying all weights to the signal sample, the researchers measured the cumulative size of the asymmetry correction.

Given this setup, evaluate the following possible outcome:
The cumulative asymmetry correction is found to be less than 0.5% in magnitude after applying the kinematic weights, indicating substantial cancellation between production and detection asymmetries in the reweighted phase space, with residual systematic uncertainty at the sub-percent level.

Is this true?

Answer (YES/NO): NO